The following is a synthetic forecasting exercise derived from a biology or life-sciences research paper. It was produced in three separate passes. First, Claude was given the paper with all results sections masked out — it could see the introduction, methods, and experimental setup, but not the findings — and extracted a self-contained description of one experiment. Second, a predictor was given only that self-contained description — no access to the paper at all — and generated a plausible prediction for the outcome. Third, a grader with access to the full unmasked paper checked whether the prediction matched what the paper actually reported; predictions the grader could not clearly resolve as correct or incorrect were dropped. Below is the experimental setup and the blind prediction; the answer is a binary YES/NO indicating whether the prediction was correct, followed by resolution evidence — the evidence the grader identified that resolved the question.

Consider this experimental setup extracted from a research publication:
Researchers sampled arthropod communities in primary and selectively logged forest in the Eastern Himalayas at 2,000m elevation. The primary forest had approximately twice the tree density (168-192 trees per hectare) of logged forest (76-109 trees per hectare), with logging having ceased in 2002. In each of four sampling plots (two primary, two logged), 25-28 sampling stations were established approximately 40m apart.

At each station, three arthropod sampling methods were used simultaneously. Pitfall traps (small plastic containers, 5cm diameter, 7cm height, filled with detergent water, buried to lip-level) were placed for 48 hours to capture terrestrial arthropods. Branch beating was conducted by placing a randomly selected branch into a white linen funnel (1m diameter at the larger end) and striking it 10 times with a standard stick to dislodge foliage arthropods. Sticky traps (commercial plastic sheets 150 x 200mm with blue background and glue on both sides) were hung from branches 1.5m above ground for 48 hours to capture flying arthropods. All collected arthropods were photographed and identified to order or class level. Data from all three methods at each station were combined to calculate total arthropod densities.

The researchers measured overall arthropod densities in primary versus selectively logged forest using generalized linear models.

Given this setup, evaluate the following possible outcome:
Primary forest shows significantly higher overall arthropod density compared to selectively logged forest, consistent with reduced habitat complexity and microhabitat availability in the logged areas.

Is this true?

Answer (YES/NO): NO